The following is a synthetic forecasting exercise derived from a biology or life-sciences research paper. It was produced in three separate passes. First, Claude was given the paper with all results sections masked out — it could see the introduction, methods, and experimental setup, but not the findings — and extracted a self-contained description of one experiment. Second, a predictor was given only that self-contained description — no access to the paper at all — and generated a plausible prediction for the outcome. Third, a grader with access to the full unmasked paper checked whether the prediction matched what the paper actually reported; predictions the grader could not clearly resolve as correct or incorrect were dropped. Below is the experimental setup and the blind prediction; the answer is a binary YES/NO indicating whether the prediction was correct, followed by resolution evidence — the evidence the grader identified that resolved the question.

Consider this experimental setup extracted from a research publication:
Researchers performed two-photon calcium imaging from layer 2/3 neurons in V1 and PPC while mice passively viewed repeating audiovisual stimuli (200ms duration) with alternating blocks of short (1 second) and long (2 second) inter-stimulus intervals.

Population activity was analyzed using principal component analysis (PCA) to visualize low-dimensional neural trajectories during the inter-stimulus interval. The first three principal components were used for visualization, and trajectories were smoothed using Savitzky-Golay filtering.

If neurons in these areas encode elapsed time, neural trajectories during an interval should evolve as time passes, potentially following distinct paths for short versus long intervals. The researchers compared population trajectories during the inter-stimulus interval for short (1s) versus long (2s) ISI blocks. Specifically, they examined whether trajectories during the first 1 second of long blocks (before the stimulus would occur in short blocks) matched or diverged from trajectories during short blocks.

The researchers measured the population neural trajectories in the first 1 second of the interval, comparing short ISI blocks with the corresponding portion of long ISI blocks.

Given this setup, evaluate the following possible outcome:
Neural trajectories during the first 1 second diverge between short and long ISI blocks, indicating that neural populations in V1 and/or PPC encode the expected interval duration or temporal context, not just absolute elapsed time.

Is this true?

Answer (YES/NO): NO